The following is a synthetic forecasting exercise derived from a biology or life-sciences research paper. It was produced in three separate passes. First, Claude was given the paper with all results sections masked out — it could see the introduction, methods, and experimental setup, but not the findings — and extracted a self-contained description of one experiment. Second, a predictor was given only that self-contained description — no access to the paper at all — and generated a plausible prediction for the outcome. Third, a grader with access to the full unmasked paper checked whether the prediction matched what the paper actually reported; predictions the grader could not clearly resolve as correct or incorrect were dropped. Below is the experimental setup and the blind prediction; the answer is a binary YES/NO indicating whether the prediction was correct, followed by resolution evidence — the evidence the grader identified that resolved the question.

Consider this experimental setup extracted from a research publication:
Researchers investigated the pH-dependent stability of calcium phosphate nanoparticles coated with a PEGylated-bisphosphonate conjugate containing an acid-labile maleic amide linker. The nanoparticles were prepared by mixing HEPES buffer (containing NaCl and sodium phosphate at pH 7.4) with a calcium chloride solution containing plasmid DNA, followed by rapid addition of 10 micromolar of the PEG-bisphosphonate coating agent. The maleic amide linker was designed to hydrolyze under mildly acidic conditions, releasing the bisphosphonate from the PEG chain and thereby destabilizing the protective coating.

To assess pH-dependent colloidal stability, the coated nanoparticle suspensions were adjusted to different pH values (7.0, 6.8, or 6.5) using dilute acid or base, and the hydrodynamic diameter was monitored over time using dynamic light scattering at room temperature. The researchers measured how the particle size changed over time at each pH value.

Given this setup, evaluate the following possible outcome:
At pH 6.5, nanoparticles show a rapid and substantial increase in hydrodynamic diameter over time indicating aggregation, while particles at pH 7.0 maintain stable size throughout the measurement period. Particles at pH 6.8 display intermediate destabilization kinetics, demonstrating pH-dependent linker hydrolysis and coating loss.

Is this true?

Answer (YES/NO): NO